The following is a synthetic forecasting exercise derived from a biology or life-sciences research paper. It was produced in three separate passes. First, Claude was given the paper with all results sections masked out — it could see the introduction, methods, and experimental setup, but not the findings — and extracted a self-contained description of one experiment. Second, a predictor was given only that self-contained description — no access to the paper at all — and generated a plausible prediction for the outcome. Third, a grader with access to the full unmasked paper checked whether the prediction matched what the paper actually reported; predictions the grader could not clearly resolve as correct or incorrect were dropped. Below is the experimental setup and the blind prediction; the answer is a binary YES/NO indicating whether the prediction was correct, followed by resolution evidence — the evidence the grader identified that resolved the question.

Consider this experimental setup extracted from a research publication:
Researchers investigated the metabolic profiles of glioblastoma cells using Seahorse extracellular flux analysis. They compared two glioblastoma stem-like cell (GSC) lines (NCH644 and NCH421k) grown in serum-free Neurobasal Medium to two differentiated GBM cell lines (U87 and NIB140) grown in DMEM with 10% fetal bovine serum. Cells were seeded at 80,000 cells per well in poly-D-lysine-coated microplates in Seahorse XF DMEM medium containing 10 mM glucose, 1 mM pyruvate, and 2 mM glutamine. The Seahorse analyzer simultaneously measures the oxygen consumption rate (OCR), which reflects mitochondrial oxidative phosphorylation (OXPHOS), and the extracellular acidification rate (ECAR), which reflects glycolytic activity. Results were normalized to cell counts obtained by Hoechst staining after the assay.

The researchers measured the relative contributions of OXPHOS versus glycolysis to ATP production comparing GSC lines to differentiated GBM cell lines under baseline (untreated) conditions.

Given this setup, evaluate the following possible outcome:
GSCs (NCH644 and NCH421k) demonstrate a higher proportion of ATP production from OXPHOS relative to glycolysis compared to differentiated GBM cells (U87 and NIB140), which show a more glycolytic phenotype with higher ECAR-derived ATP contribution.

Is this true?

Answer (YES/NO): YES